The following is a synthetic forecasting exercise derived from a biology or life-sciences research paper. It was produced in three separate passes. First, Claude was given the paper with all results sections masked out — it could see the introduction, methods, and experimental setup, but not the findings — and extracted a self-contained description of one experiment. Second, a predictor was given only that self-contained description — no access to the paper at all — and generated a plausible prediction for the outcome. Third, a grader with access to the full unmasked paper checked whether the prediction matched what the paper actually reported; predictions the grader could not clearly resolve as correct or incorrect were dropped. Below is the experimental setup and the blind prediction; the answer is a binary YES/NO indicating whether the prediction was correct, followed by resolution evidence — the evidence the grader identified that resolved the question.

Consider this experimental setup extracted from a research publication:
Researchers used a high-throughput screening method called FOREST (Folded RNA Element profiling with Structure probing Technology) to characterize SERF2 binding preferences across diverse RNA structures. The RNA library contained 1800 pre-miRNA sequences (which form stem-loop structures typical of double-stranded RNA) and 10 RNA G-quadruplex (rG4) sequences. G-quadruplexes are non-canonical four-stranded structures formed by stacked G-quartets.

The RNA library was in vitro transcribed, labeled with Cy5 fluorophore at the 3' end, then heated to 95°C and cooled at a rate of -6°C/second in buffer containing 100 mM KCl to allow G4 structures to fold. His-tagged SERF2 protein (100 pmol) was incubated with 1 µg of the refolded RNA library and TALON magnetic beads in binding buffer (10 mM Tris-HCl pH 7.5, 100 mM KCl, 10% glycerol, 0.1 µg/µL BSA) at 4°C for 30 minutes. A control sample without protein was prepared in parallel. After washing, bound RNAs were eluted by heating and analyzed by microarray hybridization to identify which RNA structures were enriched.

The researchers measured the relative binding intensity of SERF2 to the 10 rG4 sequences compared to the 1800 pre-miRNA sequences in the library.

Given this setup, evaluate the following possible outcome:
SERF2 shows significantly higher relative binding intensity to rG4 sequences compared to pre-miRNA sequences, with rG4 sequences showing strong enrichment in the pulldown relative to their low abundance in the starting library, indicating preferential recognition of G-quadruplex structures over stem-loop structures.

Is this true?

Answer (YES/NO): YES